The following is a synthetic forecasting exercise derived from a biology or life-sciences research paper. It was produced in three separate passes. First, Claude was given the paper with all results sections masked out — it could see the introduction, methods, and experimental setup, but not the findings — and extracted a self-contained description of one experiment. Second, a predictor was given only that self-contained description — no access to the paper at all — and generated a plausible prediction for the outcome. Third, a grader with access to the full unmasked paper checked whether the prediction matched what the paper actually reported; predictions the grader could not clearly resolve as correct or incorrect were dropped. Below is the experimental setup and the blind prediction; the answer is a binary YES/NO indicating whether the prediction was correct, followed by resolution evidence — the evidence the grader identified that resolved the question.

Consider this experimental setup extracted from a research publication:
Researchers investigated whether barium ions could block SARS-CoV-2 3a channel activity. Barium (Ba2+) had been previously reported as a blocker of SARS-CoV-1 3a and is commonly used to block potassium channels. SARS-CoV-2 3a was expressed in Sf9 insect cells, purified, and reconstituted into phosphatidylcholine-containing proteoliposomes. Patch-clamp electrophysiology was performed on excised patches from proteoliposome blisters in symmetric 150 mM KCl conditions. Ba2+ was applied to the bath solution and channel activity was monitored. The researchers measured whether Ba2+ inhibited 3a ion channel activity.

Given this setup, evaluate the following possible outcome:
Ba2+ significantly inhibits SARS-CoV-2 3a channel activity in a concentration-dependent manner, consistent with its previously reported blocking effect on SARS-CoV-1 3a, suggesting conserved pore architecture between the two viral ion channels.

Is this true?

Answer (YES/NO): NO